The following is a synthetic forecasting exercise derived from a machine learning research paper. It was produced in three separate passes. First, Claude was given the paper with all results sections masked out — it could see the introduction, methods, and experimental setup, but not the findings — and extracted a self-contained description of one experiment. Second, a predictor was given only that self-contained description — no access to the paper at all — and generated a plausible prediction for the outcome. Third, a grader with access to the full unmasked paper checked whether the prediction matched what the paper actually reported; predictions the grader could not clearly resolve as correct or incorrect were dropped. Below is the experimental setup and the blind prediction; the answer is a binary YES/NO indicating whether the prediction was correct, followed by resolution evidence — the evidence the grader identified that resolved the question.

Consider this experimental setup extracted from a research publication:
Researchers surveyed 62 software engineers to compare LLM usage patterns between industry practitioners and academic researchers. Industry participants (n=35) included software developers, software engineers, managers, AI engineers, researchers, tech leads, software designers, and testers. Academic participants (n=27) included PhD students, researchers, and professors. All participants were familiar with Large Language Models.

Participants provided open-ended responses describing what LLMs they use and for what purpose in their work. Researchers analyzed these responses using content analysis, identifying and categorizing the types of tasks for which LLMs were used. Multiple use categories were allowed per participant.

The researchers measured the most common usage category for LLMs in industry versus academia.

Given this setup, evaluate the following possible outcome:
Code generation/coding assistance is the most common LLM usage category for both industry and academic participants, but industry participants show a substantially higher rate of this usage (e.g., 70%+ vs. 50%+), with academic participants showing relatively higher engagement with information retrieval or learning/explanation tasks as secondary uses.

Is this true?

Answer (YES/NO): NO